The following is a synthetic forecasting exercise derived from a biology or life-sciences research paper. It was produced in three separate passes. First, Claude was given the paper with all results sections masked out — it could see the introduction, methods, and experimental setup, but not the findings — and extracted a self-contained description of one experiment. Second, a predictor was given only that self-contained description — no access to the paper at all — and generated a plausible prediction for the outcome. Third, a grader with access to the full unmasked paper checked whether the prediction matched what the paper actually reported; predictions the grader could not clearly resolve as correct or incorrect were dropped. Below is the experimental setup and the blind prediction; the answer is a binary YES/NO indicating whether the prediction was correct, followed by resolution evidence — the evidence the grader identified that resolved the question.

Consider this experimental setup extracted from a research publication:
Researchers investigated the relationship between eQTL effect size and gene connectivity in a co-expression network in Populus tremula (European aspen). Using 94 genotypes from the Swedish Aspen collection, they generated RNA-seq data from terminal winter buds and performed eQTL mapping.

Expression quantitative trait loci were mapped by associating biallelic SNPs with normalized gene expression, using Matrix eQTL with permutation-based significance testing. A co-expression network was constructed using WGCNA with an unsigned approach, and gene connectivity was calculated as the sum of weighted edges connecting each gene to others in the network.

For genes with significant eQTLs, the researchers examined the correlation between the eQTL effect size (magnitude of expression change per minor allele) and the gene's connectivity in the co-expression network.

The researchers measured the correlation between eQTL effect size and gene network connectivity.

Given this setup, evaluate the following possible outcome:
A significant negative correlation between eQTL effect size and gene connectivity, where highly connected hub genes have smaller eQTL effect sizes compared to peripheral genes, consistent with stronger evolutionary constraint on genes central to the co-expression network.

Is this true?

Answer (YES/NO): YES